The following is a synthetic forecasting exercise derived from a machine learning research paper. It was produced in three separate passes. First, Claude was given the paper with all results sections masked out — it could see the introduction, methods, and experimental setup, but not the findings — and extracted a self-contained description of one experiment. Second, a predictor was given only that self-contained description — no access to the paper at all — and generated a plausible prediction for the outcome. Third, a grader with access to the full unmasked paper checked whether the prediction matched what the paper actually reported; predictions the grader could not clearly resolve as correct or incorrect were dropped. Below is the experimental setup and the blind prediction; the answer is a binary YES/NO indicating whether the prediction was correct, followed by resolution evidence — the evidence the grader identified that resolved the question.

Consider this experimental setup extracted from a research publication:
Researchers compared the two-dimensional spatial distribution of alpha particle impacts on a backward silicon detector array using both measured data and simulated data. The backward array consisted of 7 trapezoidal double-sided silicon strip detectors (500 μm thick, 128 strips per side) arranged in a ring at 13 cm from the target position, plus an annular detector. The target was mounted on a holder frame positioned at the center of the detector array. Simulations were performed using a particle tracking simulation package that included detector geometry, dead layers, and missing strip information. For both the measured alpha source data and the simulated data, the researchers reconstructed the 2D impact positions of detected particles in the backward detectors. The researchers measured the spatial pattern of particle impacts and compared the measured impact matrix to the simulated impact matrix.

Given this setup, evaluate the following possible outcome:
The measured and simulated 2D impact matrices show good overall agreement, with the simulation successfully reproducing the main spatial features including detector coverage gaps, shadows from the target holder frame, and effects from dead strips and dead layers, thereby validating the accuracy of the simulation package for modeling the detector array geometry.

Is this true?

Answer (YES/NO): NO